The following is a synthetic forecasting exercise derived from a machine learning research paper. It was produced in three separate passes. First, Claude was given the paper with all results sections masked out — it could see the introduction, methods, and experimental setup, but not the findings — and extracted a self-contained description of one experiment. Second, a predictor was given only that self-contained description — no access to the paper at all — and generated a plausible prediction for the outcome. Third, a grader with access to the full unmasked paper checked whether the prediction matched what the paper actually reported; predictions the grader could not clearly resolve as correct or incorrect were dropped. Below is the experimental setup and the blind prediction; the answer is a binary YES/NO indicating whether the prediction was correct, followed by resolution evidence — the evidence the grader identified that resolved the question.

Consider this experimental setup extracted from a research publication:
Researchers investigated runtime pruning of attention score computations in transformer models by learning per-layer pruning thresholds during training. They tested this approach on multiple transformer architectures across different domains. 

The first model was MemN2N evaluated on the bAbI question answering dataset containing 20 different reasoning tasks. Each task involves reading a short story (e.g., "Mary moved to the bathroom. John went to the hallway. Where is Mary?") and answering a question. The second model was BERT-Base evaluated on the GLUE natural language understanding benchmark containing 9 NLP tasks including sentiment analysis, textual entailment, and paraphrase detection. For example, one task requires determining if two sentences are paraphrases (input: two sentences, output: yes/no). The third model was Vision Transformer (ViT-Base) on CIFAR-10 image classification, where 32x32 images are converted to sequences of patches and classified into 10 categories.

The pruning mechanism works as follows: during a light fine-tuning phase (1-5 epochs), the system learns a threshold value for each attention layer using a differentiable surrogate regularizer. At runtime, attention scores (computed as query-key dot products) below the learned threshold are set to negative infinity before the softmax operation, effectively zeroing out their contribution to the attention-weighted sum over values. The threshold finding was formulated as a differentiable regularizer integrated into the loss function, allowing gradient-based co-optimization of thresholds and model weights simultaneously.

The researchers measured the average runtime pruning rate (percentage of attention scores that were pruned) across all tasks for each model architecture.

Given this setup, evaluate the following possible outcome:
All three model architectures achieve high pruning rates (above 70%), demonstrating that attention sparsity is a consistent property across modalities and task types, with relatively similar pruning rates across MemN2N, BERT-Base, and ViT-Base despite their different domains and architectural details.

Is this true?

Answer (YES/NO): NO